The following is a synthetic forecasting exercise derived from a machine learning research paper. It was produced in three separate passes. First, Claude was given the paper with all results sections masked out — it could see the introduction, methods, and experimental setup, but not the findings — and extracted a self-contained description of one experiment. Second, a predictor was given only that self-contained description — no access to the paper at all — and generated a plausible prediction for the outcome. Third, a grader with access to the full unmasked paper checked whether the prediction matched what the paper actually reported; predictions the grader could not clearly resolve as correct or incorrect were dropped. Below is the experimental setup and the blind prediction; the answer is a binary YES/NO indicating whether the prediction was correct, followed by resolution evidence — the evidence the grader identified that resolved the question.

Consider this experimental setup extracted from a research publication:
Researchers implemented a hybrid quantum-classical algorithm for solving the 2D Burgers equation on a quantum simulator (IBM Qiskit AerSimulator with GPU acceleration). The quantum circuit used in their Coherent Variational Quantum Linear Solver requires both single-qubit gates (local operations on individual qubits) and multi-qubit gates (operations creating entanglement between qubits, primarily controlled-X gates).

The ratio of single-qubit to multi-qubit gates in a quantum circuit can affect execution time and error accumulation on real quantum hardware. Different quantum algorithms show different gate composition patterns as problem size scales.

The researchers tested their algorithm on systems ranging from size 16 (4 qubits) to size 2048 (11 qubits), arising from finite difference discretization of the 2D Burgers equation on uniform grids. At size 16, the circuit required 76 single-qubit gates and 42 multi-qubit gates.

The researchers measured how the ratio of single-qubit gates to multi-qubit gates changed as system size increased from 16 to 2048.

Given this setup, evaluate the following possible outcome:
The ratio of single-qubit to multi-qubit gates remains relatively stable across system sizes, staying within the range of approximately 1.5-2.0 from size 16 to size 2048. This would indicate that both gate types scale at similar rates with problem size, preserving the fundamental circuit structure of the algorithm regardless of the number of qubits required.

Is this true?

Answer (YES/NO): NO